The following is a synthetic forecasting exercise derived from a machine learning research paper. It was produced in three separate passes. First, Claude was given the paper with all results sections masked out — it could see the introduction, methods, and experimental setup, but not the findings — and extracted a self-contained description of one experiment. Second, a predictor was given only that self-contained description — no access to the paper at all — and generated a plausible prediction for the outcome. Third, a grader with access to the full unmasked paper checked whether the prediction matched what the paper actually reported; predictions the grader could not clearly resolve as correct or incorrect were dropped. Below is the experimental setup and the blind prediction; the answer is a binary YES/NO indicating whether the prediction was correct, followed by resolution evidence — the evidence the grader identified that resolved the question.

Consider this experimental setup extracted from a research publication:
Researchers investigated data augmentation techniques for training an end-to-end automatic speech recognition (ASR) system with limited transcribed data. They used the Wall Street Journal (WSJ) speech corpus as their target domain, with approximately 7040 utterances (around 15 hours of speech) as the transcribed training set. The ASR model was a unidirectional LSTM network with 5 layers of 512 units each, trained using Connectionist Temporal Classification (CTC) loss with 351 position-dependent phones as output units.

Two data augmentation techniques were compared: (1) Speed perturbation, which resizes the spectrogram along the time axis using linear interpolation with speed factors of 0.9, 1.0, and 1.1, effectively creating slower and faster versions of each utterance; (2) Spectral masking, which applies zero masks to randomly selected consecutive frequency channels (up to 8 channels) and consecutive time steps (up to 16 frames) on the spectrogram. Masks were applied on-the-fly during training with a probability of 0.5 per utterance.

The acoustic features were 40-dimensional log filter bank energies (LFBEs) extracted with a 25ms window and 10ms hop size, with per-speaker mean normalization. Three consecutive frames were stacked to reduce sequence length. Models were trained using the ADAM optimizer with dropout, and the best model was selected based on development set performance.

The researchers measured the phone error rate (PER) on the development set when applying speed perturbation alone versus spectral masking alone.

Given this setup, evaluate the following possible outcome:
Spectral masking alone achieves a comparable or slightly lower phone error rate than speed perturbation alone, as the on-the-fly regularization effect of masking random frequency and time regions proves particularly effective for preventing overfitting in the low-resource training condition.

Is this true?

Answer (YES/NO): NO